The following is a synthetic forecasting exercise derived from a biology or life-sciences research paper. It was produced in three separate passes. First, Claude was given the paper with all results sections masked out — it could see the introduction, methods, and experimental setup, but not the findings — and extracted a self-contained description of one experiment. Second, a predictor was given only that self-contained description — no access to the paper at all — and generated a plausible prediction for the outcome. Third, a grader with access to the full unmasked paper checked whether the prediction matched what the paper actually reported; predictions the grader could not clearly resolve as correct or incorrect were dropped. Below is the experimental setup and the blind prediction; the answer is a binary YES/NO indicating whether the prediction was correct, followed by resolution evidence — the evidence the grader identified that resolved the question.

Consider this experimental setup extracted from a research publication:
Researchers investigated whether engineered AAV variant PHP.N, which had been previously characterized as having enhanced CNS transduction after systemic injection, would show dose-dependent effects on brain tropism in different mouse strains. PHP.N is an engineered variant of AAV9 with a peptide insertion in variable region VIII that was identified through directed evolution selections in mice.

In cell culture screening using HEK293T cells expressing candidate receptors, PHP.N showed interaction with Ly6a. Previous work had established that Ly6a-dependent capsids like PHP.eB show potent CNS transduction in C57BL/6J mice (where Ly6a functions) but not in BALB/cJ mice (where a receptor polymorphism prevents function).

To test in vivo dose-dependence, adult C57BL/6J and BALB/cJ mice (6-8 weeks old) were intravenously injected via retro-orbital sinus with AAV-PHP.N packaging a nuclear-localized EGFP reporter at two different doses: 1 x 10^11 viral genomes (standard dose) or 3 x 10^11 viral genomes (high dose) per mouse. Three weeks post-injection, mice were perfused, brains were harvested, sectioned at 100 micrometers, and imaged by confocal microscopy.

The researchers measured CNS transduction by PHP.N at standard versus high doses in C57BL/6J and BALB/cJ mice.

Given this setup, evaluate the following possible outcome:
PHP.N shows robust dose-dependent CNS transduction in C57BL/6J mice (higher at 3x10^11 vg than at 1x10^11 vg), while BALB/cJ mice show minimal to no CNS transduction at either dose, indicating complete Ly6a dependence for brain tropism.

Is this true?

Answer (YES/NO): NO